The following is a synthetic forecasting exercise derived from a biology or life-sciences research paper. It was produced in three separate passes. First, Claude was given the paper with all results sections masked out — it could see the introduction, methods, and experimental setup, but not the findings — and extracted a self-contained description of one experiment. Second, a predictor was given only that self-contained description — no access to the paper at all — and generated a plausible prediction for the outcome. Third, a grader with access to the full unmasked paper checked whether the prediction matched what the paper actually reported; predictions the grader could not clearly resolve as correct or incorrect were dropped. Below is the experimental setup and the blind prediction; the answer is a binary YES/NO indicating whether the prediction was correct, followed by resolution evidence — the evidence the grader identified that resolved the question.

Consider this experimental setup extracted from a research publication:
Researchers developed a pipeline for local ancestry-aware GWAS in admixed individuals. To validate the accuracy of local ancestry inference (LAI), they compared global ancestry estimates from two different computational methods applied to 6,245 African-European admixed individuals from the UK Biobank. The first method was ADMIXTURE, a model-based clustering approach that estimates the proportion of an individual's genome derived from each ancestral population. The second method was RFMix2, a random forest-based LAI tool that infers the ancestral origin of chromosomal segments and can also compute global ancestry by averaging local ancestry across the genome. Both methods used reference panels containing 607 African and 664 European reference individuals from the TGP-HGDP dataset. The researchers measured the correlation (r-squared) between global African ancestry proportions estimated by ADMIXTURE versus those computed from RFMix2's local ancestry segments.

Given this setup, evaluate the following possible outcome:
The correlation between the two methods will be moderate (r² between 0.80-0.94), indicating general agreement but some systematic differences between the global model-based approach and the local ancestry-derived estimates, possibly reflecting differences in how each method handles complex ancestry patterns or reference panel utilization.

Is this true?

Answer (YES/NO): NO